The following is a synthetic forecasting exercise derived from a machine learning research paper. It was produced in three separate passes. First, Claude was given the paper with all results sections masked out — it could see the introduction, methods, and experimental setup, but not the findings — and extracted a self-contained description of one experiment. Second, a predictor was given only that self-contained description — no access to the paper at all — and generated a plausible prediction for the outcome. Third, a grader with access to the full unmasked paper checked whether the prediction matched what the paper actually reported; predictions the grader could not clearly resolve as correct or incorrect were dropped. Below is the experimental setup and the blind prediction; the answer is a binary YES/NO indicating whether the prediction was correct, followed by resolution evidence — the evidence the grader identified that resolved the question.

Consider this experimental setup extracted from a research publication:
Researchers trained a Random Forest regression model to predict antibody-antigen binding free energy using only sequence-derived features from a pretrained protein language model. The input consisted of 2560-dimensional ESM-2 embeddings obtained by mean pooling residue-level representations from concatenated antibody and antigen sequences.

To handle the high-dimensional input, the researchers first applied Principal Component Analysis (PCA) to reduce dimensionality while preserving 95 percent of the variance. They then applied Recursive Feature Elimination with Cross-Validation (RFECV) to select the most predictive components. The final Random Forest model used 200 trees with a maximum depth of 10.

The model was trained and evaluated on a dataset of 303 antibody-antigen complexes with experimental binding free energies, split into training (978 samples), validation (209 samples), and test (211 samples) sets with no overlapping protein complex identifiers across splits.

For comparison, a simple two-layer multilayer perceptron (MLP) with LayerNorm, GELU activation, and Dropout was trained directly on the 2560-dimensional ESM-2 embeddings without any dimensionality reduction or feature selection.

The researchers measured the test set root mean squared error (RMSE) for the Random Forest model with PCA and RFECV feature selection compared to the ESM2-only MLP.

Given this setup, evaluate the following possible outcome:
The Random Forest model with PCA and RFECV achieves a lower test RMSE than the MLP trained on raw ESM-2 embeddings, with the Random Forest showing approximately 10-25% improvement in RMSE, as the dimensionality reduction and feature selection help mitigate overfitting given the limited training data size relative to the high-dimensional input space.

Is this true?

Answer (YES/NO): NO